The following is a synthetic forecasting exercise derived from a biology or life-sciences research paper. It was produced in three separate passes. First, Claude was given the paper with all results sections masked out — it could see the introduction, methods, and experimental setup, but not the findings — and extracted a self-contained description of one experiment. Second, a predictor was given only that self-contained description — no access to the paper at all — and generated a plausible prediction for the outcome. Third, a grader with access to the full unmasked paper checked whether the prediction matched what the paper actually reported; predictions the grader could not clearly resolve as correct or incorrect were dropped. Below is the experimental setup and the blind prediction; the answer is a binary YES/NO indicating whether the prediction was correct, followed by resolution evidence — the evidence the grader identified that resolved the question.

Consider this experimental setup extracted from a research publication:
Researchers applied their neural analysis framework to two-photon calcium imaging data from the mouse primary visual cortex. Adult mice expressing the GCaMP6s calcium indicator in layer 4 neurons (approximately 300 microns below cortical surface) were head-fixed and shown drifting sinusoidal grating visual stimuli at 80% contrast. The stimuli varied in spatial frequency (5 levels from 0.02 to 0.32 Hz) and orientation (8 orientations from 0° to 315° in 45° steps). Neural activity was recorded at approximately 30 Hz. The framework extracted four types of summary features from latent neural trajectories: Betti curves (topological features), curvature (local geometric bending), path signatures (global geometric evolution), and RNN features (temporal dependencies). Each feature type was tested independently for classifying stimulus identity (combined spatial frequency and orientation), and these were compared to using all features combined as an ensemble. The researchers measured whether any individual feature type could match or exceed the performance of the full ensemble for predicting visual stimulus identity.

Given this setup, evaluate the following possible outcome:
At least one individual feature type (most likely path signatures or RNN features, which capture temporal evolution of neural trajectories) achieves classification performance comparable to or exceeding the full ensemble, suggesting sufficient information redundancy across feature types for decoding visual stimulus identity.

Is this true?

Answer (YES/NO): NO